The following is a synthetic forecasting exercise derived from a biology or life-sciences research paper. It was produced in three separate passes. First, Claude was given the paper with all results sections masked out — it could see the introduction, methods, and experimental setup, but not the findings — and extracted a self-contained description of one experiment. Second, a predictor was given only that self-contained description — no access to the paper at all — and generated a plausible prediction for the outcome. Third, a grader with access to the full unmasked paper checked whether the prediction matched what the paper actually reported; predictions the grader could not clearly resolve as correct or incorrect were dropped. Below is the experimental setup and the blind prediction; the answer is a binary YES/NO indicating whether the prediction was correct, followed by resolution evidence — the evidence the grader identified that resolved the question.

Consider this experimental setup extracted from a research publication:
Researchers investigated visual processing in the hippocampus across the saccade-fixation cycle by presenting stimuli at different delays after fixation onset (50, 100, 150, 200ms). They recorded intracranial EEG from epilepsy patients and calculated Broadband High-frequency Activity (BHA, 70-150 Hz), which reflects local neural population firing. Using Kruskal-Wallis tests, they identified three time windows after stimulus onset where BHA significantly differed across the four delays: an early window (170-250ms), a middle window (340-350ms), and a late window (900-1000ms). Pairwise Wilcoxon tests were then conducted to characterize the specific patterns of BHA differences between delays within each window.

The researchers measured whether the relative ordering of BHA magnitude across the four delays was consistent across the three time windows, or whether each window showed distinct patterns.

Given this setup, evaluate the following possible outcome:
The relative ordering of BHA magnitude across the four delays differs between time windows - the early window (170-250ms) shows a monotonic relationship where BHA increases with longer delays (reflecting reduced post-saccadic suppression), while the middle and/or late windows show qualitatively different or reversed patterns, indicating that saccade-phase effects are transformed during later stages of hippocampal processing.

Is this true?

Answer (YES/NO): NO